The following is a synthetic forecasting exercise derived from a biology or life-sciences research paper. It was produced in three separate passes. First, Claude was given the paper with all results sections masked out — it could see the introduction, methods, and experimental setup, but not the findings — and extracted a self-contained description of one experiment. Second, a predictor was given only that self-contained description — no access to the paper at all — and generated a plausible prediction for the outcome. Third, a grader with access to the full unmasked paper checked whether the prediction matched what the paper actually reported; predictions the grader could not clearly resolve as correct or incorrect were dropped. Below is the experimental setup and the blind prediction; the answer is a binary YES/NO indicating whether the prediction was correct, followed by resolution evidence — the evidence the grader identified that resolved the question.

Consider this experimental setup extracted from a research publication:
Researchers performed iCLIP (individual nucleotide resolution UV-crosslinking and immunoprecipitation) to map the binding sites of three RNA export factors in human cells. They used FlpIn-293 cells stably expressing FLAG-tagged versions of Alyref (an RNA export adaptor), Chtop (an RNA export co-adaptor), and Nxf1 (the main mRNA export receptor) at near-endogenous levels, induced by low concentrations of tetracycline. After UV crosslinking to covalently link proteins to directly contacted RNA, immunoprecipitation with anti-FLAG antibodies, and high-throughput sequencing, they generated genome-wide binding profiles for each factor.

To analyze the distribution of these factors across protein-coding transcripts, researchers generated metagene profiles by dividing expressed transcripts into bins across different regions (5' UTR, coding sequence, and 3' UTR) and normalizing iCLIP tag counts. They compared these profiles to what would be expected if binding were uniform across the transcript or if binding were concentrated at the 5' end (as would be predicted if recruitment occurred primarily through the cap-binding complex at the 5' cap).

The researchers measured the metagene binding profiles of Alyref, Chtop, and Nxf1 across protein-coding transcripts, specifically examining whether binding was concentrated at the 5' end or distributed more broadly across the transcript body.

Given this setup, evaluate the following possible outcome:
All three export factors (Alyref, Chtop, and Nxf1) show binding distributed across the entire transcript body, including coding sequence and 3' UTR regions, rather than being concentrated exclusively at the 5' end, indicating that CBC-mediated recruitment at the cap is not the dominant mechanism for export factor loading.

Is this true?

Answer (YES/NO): YES